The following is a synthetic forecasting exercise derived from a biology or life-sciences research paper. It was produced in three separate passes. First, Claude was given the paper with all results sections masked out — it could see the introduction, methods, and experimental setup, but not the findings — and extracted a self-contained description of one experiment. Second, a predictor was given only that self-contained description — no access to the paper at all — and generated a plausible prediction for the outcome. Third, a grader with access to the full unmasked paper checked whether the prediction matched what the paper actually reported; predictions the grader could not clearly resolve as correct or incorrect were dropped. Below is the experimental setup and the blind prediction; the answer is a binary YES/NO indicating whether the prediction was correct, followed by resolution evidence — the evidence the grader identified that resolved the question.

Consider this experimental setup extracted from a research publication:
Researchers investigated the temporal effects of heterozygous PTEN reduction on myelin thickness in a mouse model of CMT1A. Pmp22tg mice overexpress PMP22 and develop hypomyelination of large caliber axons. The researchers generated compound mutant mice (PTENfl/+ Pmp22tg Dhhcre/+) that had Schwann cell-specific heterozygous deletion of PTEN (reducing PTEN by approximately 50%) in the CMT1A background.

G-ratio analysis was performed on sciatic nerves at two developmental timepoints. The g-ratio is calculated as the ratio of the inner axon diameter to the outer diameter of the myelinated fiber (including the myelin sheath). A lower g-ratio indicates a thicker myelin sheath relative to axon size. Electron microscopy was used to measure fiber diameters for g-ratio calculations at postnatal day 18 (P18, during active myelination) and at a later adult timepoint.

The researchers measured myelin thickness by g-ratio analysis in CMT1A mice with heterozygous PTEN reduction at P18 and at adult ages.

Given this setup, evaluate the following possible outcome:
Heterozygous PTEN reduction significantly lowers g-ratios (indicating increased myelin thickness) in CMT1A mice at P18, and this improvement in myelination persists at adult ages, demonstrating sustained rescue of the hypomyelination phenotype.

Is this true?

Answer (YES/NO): NO